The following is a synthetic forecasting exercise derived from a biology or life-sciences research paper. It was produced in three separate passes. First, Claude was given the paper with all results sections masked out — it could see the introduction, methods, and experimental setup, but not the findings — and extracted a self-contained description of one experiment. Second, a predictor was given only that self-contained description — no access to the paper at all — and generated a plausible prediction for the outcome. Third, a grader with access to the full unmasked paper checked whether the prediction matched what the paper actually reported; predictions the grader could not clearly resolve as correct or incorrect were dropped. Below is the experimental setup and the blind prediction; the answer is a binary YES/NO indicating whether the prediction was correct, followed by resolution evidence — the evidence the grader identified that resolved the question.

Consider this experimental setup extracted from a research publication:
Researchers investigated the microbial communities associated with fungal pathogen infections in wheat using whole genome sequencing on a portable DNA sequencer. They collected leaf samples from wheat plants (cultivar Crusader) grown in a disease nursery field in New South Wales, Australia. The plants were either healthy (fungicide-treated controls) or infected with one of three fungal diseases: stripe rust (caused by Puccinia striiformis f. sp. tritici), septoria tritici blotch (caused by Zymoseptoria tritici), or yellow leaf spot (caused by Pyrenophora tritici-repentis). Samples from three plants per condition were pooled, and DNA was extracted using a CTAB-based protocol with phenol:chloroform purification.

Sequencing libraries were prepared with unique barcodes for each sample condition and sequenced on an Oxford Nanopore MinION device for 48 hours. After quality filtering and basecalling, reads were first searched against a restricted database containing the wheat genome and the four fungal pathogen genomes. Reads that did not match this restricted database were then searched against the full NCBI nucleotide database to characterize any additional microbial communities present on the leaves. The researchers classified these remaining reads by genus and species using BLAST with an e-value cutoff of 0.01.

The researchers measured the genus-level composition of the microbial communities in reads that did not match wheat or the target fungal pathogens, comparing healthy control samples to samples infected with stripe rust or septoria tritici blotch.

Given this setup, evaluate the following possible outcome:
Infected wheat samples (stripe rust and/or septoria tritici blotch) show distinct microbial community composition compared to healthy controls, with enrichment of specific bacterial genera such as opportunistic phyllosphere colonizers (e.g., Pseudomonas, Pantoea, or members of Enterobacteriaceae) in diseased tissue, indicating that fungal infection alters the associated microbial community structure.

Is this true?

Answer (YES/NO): YES